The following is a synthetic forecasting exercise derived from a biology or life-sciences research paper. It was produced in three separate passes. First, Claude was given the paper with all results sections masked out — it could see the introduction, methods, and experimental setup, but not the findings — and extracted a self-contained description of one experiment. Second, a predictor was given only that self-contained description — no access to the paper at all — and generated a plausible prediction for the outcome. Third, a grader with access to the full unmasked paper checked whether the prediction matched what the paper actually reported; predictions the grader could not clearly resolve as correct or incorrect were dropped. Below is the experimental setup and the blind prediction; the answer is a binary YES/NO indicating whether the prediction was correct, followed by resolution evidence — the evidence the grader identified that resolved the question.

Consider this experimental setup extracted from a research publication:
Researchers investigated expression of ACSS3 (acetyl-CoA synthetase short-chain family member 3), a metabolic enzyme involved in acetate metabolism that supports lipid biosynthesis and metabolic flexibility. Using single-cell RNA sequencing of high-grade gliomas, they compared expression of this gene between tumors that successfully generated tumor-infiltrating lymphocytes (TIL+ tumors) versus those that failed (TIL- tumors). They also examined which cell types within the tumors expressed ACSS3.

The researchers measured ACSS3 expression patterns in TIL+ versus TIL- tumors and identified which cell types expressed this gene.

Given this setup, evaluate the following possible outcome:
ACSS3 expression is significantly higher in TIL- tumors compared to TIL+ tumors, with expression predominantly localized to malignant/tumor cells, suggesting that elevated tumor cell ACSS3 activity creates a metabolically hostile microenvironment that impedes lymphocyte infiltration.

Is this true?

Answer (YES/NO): NO